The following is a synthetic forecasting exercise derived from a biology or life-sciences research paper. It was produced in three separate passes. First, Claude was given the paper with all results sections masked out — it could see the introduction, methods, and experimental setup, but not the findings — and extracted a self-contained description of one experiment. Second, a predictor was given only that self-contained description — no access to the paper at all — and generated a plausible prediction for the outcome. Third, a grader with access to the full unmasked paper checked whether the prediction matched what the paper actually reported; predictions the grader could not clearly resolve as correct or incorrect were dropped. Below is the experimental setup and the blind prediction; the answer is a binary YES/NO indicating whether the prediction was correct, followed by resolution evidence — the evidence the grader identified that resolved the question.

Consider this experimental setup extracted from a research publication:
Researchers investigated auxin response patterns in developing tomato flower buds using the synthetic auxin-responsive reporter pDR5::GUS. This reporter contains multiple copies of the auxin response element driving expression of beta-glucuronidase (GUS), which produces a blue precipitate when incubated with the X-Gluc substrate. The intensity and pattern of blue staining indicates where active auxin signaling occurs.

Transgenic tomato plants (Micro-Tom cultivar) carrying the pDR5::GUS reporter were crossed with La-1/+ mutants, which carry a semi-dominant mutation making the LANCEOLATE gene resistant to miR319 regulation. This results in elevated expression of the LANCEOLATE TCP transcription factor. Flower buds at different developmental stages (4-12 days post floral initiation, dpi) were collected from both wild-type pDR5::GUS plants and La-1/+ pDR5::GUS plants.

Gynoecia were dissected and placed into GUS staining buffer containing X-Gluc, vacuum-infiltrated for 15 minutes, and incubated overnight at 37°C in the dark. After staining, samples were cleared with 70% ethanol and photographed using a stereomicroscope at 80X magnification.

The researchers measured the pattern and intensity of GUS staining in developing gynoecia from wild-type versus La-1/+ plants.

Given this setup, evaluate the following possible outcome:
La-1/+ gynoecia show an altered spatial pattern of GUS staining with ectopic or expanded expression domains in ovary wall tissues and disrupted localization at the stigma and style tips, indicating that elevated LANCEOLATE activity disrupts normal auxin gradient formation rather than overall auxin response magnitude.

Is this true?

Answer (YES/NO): NO